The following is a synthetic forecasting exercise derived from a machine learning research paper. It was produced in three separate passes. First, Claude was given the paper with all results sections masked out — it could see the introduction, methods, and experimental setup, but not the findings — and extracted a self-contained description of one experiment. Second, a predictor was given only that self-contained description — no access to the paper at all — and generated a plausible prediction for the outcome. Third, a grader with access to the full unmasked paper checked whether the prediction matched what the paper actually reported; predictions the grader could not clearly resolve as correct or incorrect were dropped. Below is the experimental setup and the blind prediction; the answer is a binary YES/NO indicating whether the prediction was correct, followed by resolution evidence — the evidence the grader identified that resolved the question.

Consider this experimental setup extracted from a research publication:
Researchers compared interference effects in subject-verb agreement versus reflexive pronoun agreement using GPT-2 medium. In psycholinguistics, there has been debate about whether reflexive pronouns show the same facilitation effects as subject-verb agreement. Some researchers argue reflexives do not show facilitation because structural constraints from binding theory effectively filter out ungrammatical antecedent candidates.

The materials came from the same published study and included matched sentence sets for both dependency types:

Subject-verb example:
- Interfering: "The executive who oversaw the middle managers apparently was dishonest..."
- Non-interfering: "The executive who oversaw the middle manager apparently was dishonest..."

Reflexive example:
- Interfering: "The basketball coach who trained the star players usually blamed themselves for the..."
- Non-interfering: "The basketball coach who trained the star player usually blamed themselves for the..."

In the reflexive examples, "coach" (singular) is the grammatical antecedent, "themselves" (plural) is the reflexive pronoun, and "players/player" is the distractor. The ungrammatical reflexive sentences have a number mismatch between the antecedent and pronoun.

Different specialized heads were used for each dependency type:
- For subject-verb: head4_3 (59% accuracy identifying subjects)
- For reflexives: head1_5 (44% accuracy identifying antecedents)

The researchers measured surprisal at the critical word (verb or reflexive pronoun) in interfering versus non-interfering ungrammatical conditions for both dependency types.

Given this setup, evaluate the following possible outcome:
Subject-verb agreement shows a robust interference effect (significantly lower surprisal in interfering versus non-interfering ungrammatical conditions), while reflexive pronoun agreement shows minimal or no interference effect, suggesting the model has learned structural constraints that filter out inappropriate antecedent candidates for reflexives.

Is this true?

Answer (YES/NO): NO